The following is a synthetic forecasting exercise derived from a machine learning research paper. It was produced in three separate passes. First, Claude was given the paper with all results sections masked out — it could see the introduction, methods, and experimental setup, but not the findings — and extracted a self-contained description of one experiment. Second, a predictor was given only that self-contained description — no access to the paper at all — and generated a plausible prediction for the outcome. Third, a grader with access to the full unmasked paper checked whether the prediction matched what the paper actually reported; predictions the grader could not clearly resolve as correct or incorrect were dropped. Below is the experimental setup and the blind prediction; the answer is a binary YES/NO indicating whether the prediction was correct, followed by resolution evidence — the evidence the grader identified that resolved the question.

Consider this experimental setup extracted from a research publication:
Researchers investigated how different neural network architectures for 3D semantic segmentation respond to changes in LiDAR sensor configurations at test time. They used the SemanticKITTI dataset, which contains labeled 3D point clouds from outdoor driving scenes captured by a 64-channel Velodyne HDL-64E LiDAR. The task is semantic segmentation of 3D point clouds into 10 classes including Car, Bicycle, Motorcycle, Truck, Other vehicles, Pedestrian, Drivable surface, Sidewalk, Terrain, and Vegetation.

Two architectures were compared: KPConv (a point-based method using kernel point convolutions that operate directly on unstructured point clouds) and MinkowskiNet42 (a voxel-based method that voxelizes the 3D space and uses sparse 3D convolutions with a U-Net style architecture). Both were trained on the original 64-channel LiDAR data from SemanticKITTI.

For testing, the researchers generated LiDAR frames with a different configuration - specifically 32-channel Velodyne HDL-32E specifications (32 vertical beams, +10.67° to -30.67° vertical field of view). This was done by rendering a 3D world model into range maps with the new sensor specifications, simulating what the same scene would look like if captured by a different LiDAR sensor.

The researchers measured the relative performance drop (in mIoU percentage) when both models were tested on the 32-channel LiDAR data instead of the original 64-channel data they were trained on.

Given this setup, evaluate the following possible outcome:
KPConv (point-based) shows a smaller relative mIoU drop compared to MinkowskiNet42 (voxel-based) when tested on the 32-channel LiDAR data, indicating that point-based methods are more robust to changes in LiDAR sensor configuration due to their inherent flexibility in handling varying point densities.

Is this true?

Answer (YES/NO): NO